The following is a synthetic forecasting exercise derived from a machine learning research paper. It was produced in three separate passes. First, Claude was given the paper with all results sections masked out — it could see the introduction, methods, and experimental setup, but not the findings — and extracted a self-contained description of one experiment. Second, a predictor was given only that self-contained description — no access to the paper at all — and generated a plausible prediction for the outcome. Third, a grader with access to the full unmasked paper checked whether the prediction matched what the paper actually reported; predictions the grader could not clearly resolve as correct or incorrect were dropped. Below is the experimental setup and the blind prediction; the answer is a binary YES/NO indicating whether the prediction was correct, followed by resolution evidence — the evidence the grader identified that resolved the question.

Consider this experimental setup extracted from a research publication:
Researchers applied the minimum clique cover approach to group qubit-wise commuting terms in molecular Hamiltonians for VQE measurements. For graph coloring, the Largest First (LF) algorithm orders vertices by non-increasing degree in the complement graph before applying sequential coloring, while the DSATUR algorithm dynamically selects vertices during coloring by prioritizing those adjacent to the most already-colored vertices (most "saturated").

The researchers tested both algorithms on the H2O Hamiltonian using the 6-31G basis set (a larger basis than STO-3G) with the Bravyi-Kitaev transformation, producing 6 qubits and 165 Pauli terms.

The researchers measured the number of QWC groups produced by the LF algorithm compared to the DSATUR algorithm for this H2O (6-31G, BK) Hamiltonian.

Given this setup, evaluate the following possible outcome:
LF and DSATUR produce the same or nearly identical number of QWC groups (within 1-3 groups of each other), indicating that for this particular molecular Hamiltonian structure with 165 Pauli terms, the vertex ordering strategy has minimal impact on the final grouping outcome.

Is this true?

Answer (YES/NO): YES